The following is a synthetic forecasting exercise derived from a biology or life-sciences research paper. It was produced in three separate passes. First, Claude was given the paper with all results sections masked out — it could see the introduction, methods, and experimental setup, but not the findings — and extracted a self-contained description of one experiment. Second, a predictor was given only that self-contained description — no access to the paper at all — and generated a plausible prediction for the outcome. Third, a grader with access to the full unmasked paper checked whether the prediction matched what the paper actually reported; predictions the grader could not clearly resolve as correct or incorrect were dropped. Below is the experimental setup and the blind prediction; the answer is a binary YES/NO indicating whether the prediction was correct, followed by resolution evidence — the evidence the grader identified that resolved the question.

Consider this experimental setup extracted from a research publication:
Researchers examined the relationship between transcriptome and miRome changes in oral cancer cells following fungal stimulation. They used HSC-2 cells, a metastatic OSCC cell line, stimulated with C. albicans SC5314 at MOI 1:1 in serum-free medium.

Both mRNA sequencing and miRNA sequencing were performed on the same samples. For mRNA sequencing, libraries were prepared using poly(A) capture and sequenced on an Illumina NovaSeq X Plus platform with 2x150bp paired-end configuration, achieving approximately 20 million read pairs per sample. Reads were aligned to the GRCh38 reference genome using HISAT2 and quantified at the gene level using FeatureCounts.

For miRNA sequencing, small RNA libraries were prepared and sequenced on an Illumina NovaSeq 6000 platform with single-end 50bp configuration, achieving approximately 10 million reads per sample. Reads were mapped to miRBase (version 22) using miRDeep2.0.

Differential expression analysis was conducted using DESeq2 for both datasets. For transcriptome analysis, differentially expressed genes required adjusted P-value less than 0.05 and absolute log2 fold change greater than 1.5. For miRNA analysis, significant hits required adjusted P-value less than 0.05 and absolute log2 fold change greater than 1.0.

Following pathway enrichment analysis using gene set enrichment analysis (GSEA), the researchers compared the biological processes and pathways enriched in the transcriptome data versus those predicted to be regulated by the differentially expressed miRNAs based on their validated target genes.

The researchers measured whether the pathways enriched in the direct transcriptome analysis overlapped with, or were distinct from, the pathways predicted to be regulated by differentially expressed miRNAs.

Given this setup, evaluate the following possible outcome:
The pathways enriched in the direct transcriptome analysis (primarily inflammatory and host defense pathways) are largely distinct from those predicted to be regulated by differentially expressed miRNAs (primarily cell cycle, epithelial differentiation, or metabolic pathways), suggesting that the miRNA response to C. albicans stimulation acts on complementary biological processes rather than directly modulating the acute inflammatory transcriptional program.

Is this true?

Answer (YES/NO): NO